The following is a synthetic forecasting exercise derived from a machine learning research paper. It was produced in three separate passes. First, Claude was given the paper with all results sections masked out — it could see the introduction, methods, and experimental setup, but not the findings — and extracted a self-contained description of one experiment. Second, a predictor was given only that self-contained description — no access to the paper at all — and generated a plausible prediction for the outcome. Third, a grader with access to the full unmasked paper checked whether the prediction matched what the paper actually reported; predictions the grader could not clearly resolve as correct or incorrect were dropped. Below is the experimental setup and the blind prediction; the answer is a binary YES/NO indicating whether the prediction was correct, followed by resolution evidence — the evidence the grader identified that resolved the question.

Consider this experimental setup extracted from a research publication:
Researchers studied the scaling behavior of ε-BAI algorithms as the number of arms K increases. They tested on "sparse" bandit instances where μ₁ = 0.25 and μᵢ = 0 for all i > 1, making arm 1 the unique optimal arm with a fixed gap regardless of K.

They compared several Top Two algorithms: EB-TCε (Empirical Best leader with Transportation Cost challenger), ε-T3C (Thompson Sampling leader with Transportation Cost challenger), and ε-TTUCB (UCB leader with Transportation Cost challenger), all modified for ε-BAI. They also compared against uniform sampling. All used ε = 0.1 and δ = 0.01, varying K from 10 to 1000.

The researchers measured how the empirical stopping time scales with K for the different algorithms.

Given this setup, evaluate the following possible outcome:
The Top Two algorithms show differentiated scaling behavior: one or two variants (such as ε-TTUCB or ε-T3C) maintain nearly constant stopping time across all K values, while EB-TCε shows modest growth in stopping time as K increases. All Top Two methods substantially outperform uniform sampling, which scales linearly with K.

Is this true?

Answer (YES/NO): NO